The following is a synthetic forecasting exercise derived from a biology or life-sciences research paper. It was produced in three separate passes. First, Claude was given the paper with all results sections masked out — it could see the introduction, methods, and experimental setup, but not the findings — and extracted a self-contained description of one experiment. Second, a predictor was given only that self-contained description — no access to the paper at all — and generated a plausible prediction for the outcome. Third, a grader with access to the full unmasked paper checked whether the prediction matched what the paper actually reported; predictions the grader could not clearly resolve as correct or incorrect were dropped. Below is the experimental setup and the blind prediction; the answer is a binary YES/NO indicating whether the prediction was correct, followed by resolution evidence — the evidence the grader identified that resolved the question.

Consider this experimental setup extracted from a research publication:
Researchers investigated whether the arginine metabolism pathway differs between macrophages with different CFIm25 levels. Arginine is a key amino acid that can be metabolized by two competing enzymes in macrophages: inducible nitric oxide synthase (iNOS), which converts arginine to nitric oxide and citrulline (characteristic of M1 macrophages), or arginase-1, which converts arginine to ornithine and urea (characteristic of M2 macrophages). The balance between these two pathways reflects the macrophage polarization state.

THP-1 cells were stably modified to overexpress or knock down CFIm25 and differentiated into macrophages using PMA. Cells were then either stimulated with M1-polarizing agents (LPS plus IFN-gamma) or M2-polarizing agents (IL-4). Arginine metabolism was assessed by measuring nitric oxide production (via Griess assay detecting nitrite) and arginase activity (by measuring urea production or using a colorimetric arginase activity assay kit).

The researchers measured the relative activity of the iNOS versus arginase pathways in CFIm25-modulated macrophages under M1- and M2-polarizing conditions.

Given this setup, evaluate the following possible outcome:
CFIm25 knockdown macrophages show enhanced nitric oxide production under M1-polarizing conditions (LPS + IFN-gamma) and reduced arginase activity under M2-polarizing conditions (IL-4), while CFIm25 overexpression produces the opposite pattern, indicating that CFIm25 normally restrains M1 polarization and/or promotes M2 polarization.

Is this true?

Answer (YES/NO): NO